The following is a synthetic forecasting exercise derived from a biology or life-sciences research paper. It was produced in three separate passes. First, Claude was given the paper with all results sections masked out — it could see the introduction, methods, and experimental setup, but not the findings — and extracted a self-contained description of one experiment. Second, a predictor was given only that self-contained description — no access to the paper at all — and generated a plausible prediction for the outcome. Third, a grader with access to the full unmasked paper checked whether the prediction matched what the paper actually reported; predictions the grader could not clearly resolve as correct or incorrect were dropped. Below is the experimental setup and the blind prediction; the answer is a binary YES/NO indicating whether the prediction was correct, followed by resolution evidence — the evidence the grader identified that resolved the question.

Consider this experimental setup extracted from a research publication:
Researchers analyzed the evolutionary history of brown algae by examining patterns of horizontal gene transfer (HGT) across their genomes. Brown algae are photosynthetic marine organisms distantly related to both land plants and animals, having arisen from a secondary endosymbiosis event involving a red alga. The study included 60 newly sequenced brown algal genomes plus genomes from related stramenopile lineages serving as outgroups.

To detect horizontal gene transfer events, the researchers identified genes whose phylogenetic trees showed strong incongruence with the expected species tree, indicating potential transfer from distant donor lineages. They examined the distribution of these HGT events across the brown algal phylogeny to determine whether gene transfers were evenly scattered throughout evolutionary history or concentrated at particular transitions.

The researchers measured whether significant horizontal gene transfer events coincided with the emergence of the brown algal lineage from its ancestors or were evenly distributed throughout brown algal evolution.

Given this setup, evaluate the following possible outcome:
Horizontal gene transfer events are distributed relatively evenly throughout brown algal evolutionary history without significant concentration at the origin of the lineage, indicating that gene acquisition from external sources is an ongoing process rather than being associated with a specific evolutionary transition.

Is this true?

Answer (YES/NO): NO